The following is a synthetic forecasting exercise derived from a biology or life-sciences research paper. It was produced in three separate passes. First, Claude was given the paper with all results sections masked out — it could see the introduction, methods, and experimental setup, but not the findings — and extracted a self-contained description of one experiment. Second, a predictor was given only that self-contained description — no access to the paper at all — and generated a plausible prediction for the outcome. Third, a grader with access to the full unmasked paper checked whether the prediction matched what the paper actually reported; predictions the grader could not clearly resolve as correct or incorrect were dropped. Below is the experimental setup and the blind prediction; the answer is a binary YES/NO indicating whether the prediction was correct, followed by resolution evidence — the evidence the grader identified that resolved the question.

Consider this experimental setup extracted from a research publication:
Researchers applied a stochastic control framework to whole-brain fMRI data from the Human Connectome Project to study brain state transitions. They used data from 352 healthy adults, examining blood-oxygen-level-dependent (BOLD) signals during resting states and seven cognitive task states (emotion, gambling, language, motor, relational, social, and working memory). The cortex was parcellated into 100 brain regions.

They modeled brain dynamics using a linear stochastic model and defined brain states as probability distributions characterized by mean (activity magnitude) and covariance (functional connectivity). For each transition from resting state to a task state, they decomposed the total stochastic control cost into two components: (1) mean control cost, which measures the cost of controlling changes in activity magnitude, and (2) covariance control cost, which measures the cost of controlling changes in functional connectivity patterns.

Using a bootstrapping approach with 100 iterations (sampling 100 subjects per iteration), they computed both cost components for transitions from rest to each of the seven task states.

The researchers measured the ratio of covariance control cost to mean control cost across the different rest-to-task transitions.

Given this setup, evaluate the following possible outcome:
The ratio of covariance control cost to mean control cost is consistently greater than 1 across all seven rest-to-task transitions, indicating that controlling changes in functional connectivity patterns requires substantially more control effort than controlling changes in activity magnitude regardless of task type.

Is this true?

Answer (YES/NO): NO